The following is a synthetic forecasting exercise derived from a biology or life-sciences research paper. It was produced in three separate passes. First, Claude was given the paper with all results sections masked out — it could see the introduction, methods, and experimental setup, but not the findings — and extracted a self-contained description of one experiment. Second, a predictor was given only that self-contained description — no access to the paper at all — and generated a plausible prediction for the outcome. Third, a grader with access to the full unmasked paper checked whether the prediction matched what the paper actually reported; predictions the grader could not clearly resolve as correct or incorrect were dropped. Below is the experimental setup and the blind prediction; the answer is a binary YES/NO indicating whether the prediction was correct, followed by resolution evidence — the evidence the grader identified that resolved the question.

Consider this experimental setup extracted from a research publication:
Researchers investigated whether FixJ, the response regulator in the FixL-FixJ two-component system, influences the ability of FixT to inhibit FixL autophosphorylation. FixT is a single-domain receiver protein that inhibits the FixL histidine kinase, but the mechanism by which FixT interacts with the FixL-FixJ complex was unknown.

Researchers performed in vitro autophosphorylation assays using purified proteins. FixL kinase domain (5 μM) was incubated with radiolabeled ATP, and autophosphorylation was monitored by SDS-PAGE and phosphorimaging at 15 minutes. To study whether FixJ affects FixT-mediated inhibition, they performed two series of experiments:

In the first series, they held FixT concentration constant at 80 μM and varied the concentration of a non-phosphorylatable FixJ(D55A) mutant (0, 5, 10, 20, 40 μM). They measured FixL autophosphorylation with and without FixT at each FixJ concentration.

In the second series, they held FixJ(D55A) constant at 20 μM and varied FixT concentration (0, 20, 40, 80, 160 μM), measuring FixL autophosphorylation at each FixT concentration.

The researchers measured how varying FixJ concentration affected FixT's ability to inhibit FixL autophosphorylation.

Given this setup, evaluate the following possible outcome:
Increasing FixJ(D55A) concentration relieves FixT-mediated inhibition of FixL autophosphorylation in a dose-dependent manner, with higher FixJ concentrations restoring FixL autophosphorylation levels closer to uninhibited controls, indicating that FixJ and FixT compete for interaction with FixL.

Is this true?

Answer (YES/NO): NO